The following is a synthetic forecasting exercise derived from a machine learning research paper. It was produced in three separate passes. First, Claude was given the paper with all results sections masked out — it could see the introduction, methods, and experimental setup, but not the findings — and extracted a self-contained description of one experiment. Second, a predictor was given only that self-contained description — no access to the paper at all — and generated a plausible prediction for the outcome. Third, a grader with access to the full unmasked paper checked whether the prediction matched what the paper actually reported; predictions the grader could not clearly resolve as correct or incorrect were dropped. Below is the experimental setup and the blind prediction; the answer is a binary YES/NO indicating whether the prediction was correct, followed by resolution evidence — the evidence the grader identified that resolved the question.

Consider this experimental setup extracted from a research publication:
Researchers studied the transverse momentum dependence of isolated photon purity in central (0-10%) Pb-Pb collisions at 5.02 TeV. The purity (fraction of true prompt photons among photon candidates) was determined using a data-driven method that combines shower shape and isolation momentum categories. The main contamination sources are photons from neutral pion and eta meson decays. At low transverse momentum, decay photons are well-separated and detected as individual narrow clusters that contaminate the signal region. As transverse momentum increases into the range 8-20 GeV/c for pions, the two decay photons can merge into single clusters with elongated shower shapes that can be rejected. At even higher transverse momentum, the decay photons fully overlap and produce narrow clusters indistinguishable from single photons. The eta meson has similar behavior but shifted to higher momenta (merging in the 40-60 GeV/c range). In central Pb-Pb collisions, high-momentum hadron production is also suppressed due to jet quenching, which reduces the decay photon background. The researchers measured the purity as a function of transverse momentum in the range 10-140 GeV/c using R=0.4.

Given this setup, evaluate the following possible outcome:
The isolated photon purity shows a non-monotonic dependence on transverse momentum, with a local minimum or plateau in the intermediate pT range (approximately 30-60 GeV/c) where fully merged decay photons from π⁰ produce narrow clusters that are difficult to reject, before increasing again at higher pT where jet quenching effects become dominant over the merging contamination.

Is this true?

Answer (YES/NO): NO